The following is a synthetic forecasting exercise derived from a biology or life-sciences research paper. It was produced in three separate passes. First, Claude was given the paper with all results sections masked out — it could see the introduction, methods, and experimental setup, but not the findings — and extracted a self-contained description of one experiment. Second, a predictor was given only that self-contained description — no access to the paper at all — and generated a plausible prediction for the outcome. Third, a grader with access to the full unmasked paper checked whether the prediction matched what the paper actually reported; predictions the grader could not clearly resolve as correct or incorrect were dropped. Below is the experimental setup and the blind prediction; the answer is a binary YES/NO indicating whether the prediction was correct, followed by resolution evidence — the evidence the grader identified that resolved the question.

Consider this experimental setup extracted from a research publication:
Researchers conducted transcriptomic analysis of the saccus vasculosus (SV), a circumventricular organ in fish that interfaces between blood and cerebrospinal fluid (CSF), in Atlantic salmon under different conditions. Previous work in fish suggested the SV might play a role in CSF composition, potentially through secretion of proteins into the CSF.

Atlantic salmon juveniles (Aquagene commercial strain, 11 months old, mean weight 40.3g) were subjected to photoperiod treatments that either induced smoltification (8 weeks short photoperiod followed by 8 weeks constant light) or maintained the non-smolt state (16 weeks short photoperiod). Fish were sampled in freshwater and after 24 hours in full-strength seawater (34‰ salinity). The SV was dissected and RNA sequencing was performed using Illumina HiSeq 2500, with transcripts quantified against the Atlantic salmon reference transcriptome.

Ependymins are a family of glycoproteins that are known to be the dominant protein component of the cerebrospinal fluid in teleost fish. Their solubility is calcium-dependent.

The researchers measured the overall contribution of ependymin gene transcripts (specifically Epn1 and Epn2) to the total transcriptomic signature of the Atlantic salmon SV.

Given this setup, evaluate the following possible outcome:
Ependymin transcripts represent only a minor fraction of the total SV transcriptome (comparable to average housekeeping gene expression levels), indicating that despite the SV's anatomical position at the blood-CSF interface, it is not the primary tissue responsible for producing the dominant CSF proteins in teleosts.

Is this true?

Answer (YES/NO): NO